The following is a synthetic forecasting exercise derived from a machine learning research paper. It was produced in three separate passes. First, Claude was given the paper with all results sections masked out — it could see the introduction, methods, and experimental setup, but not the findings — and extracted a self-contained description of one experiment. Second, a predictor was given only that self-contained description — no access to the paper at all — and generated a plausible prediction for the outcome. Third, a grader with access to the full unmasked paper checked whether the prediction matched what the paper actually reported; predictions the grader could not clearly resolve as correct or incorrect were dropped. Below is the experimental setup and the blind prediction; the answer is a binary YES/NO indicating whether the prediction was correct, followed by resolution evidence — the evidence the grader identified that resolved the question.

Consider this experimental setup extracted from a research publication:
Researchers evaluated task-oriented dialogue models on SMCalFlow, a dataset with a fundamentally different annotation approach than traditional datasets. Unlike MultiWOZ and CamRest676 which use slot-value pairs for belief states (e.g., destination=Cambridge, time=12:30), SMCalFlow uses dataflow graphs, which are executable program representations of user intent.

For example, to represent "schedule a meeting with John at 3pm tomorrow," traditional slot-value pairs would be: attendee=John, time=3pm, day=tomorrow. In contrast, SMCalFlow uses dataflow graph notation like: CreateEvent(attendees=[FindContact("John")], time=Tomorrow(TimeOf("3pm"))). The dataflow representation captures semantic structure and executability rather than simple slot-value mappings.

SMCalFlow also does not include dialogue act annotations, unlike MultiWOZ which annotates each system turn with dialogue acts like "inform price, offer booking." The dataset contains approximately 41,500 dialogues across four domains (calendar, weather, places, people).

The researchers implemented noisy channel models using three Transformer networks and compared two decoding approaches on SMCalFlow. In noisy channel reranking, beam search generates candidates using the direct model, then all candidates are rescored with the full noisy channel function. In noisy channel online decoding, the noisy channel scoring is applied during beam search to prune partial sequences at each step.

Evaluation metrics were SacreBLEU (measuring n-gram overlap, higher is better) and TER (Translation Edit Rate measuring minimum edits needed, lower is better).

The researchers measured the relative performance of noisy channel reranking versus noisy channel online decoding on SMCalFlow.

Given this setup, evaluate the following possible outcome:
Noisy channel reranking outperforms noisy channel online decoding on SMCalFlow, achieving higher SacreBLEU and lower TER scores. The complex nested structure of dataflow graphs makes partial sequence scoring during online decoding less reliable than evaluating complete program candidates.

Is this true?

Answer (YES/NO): NO